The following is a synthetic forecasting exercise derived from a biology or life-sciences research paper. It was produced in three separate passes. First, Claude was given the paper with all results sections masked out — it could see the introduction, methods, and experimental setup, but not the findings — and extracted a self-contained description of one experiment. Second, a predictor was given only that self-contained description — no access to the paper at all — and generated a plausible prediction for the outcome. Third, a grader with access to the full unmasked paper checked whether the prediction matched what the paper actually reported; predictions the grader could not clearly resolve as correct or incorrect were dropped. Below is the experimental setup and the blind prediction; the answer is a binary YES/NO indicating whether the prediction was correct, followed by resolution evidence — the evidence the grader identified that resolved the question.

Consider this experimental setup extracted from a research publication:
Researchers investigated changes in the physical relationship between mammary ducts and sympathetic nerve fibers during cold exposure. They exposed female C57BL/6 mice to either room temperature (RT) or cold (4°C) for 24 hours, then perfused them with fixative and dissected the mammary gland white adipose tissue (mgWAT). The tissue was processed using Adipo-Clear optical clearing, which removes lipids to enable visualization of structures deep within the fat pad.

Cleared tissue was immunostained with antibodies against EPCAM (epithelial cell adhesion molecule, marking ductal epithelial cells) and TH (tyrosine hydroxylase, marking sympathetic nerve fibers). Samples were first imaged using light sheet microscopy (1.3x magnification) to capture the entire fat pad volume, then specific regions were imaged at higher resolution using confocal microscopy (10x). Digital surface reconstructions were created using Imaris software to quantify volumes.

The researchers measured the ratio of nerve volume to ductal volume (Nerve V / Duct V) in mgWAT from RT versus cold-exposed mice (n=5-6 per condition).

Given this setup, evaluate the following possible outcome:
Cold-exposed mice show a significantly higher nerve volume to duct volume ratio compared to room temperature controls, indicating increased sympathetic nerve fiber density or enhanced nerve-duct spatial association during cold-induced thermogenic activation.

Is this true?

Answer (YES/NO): NO